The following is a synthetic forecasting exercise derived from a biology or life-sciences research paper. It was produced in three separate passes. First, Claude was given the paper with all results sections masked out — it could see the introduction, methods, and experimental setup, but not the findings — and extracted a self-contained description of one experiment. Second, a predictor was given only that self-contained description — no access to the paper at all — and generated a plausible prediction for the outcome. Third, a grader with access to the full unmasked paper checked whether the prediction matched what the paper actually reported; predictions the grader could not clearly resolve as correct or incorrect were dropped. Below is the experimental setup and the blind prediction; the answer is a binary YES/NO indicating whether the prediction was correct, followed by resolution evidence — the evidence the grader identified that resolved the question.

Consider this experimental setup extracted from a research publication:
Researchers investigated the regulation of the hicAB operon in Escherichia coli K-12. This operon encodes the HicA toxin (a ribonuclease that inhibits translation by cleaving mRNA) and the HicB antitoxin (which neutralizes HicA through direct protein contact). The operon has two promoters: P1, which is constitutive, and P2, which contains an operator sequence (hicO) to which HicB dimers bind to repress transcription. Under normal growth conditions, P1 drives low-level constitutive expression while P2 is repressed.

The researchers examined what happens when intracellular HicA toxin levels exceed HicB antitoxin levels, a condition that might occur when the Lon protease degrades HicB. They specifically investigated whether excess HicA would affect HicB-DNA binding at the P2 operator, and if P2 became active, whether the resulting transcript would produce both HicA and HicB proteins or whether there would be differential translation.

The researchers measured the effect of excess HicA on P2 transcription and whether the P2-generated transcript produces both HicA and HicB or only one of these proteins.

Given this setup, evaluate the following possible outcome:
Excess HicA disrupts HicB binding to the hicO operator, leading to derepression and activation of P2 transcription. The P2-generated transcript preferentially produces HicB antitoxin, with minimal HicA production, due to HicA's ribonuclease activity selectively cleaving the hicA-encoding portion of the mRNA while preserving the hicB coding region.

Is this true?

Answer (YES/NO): NO